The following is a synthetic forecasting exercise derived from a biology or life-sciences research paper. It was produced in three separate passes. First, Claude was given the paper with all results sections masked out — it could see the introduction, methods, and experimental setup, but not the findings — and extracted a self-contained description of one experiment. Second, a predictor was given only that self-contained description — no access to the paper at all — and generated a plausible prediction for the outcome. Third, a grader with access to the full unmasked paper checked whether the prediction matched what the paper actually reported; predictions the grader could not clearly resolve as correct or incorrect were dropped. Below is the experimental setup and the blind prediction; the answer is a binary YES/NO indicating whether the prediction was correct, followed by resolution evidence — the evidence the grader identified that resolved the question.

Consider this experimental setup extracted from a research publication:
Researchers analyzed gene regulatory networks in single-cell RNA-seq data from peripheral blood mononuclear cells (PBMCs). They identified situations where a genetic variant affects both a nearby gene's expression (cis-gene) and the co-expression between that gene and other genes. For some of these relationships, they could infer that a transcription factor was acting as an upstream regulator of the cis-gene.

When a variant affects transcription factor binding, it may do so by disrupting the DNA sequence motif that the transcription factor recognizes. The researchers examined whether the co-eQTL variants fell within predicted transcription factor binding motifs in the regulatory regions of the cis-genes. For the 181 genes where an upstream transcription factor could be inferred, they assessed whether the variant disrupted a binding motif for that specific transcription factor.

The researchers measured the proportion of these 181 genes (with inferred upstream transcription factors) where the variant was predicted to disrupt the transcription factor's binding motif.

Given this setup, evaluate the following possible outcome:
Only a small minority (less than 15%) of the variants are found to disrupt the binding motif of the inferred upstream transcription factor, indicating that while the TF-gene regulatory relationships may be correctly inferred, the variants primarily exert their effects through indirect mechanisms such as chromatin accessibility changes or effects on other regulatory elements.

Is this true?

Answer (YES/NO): NO